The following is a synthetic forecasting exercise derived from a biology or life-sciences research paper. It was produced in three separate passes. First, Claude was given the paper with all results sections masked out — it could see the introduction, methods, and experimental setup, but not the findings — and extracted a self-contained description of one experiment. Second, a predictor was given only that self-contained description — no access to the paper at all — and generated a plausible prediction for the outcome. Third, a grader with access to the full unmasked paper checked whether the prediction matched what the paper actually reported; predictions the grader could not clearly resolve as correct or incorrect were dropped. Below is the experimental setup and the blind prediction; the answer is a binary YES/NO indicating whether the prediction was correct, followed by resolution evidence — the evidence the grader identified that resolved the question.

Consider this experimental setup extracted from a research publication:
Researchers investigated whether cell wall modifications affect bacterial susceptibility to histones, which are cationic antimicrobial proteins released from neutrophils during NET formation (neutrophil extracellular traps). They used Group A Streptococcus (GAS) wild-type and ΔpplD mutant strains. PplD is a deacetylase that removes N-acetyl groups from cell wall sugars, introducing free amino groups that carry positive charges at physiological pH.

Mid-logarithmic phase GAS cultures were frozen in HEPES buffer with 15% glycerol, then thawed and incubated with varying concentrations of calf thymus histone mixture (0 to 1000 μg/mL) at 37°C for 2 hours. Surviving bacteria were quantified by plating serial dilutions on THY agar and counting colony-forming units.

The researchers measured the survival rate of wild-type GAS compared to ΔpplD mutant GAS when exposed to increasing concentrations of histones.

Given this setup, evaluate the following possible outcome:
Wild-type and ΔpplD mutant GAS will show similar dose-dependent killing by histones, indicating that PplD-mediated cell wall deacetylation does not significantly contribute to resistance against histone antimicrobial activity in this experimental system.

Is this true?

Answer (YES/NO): YES